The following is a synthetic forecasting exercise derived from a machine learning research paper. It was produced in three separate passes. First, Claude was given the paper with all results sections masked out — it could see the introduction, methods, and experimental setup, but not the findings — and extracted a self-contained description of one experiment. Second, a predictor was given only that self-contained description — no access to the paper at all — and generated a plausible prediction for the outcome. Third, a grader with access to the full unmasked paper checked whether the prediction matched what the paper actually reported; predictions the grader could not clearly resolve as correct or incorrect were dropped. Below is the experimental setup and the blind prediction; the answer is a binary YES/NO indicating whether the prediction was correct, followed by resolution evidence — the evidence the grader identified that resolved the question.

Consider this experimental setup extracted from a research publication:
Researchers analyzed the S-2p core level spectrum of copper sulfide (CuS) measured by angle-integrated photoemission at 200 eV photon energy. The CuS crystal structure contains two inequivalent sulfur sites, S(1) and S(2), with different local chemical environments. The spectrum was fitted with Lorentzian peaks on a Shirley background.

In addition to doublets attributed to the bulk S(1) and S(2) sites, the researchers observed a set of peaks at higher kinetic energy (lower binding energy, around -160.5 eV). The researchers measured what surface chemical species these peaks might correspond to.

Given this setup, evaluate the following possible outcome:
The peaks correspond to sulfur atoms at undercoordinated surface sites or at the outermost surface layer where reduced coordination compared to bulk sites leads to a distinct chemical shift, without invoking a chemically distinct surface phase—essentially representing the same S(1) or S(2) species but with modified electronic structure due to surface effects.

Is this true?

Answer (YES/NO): NO